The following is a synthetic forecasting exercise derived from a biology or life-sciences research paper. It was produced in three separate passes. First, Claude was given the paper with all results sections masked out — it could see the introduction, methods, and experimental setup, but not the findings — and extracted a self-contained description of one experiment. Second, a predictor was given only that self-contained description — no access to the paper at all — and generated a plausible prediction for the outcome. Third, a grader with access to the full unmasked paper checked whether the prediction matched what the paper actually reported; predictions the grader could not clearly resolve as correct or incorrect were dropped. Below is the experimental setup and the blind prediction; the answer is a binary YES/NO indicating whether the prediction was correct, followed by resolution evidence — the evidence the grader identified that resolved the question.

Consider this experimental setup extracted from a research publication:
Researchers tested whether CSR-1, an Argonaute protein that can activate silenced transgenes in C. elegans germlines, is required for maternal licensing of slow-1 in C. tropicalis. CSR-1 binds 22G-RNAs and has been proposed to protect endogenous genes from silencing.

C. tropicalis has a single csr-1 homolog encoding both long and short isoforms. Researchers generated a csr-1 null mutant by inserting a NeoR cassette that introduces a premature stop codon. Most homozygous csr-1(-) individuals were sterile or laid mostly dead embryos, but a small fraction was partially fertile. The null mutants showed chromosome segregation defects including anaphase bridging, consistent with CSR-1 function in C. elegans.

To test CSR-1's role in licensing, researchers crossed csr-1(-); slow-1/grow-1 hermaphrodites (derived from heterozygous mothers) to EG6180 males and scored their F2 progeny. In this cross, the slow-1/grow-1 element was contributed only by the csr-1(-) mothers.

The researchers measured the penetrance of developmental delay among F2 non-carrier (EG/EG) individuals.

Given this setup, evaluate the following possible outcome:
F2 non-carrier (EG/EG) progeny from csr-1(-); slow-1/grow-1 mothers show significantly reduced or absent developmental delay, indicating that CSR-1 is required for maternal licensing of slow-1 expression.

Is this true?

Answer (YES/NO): NO